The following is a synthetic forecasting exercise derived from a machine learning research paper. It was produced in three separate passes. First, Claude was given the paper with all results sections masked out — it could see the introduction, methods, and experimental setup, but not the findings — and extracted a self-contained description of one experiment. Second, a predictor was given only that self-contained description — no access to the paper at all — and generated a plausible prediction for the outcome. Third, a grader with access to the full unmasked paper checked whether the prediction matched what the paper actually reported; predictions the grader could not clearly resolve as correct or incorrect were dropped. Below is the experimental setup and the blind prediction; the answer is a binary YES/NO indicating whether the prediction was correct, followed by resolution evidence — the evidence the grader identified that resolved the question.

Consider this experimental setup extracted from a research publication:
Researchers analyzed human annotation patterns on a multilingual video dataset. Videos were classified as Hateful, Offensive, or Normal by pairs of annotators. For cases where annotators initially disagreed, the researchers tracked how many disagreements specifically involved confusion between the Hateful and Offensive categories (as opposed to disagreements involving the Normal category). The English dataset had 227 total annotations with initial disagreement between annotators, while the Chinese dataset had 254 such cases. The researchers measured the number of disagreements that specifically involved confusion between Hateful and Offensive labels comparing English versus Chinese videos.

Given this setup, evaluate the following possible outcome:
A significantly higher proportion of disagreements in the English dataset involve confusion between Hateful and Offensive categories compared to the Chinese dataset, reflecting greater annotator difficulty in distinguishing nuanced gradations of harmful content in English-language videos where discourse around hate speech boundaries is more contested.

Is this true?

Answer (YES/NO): NO